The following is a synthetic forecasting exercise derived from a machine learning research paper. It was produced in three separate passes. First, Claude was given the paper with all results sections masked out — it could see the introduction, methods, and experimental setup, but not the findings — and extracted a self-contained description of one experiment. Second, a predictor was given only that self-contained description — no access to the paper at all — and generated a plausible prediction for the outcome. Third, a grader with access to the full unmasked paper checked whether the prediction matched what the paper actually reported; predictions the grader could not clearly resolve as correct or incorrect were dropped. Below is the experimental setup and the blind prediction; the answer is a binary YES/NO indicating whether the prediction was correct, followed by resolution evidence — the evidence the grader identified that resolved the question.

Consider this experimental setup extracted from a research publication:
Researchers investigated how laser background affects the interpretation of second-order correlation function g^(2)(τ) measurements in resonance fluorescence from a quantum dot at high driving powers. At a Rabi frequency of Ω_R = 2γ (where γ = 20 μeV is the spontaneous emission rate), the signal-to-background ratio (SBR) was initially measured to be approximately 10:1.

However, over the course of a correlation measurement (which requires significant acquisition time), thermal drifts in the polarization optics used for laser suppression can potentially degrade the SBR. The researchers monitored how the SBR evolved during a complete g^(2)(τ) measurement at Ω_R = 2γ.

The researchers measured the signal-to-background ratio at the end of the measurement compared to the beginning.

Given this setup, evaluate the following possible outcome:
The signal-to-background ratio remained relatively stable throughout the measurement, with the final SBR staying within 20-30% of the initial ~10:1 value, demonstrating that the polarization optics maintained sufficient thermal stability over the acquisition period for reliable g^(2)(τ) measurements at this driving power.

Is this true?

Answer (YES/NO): NO